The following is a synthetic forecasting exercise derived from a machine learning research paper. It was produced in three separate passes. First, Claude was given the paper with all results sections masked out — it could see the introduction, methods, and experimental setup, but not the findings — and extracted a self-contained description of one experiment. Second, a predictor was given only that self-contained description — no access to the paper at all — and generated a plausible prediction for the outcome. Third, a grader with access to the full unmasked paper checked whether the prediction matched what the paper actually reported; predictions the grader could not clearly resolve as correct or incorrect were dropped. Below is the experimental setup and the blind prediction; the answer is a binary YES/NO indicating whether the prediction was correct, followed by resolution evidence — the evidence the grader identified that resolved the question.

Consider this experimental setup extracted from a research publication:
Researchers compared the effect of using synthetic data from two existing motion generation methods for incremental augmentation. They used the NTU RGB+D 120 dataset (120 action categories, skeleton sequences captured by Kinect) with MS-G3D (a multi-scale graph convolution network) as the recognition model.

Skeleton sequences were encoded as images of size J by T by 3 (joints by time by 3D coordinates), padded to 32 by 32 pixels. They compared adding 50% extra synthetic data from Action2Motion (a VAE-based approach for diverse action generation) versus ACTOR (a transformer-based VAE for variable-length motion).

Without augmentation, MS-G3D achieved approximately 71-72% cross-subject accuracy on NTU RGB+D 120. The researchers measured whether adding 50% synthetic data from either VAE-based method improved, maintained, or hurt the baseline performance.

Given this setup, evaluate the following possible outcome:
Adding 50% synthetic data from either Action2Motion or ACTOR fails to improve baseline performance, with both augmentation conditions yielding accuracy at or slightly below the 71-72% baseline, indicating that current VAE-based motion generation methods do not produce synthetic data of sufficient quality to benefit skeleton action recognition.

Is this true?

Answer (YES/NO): NO